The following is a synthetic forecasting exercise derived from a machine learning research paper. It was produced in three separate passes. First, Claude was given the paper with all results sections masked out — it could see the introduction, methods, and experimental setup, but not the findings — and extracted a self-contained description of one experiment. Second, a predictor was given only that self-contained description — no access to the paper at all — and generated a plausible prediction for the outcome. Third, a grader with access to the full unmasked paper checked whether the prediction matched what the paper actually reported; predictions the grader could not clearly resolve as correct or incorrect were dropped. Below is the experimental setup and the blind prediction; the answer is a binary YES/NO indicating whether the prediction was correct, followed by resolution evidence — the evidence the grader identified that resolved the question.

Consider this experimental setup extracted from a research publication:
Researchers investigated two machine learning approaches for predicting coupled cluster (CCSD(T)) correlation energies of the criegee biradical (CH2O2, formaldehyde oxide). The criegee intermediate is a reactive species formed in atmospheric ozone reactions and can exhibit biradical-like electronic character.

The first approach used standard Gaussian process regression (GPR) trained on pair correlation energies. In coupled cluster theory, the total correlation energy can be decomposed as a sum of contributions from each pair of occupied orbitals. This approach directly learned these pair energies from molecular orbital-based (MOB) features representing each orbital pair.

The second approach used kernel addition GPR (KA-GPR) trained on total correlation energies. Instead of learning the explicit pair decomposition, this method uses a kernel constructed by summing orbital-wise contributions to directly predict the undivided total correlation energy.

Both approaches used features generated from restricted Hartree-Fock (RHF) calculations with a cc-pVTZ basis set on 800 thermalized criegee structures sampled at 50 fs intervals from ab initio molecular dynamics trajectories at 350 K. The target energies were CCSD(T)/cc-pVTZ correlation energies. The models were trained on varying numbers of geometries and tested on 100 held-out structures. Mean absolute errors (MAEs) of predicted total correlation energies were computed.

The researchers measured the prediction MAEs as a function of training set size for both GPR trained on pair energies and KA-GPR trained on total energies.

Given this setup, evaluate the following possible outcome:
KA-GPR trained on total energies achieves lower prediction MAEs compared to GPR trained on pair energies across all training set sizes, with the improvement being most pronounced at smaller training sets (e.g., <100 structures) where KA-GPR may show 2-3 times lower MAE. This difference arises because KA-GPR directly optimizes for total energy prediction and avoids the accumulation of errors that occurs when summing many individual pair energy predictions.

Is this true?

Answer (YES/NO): NO